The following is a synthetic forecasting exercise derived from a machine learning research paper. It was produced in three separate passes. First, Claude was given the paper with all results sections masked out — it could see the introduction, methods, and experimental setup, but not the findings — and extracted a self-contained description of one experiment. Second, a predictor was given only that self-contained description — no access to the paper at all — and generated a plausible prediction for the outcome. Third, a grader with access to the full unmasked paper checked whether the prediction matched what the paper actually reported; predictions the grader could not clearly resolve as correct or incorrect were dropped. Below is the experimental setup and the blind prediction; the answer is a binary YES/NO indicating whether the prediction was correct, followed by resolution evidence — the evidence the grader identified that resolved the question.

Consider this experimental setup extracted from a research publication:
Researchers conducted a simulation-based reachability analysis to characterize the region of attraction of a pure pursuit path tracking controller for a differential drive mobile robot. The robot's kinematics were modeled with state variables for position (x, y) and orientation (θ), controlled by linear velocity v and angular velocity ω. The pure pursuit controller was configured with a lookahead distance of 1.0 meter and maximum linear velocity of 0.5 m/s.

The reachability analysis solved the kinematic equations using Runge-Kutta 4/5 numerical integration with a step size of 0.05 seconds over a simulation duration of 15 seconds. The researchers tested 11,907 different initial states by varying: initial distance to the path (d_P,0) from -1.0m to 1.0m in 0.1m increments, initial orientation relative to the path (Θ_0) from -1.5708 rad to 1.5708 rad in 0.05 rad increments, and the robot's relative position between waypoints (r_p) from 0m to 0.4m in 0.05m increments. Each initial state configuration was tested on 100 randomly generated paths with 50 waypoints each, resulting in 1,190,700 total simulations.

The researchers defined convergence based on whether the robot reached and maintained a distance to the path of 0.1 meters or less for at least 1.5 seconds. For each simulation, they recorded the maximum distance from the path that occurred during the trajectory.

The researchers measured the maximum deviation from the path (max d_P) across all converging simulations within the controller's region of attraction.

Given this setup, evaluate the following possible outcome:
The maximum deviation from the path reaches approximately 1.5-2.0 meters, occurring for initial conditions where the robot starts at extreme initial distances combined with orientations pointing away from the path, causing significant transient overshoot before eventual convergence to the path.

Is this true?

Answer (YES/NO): NO